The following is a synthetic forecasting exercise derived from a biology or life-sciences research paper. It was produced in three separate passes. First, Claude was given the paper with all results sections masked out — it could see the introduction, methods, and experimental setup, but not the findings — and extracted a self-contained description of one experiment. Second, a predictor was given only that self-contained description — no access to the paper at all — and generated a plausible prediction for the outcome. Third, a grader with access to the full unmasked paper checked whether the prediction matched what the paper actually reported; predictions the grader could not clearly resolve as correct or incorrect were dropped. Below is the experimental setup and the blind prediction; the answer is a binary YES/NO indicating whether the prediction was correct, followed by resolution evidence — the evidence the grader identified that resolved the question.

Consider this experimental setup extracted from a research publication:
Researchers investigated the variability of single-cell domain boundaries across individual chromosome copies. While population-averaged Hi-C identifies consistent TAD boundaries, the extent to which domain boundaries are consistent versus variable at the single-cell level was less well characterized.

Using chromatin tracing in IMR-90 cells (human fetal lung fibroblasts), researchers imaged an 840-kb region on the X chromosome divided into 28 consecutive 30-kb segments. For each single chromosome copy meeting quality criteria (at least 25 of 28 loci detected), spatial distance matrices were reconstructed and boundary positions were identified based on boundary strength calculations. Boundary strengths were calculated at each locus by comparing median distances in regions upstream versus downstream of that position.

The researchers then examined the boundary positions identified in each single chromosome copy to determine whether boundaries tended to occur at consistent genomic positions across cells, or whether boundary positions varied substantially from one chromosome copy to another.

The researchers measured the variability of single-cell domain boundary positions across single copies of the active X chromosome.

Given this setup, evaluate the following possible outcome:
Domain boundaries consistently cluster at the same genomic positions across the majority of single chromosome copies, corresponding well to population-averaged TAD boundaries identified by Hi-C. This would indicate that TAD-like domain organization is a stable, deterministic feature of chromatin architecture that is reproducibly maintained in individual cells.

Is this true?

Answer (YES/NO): NO